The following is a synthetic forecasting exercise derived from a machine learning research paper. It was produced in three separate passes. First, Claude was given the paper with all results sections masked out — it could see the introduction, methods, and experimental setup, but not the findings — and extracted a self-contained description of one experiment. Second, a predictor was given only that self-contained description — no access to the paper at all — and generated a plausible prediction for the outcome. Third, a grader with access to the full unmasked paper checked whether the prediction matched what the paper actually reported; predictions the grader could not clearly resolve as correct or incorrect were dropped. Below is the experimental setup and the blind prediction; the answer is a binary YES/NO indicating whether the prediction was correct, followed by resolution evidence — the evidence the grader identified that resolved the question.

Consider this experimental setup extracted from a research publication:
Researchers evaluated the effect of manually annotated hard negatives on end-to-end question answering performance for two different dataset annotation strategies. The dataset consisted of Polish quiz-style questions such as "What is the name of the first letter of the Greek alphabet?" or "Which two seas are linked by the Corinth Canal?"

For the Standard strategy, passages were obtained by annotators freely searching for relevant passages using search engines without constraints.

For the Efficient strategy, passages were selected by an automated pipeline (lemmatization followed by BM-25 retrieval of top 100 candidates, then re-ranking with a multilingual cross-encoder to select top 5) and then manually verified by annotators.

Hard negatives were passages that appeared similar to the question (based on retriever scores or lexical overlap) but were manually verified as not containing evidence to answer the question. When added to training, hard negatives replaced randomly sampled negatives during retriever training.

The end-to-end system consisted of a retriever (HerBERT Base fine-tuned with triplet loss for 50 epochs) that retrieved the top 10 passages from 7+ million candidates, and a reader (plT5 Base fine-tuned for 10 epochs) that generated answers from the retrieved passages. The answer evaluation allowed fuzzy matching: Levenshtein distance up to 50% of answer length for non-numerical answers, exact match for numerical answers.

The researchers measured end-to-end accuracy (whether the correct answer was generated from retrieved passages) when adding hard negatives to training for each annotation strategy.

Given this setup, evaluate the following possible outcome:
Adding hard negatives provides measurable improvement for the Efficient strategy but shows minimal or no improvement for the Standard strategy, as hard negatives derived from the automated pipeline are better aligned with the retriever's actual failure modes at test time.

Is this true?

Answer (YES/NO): NO